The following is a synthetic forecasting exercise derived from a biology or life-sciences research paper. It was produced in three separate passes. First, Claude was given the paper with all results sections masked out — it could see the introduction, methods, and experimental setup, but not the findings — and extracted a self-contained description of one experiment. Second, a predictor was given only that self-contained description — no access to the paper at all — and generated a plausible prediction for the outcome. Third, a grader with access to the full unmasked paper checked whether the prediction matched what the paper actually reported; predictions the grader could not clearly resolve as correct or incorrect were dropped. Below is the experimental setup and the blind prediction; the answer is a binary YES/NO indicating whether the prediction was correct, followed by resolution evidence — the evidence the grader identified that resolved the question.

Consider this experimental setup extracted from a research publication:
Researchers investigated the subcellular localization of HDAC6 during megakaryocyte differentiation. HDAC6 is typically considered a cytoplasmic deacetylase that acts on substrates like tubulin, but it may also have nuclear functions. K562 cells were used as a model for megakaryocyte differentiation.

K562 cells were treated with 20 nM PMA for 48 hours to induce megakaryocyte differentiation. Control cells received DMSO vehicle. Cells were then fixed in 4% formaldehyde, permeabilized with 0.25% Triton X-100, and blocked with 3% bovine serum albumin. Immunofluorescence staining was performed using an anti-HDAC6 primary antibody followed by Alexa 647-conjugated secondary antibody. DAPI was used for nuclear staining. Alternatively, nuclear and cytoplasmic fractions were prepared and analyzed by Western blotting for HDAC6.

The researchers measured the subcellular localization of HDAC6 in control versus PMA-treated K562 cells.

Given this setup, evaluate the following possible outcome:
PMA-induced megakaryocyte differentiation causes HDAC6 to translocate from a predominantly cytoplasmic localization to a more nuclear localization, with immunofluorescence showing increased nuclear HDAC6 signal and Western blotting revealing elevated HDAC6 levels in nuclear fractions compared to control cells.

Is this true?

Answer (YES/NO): NO